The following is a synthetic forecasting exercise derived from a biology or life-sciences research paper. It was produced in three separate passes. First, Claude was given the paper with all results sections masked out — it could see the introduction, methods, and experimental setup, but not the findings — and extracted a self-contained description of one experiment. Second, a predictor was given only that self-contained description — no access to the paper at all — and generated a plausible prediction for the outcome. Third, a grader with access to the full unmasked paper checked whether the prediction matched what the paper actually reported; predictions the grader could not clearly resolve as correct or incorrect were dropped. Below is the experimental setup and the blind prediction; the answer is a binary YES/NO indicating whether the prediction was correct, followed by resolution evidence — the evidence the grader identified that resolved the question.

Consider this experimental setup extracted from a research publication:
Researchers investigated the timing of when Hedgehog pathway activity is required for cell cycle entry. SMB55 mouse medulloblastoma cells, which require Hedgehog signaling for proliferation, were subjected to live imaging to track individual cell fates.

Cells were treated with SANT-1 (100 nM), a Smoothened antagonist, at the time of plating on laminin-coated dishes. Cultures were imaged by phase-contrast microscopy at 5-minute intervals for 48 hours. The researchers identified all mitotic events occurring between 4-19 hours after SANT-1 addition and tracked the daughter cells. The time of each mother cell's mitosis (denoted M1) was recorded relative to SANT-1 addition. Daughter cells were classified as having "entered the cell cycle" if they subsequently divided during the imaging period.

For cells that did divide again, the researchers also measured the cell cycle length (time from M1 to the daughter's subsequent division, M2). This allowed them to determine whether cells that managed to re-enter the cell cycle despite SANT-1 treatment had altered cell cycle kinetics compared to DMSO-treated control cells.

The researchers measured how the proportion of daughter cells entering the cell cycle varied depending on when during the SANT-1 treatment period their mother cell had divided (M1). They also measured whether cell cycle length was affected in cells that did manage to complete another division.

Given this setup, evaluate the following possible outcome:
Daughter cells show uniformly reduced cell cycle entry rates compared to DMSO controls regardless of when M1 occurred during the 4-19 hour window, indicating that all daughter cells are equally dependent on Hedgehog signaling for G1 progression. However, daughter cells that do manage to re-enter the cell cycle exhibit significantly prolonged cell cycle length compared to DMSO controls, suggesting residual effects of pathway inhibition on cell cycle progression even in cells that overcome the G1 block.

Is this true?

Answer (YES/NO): NO